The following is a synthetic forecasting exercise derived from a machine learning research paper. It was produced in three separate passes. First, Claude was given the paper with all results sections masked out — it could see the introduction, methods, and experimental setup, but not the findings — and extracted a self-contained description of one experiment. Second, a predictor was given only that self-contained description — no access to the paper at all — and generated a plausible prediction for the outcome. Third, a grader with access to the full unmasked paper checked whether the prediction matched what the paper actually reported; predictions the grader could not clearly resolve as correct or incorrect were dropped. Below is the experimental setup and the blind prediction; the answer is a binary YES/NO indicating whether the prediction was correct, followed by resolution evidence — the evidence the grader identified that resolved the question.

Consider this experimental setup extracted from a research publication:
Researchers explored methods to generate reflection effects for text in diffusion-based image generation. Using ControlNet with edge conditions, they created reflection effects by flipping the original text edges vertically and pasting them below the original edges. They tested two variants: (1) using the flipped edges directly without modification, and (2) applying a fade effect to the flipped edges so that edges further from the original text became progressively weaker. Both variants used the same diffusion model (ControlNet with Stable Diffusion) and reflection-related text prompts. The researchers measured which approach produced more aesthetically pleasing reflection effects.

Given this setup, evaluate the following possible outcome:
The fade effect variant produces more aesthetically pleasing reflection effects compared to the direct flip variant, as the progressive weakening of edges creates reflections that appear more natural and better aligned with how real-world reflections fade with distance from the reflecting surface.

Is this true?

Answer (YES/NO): YES